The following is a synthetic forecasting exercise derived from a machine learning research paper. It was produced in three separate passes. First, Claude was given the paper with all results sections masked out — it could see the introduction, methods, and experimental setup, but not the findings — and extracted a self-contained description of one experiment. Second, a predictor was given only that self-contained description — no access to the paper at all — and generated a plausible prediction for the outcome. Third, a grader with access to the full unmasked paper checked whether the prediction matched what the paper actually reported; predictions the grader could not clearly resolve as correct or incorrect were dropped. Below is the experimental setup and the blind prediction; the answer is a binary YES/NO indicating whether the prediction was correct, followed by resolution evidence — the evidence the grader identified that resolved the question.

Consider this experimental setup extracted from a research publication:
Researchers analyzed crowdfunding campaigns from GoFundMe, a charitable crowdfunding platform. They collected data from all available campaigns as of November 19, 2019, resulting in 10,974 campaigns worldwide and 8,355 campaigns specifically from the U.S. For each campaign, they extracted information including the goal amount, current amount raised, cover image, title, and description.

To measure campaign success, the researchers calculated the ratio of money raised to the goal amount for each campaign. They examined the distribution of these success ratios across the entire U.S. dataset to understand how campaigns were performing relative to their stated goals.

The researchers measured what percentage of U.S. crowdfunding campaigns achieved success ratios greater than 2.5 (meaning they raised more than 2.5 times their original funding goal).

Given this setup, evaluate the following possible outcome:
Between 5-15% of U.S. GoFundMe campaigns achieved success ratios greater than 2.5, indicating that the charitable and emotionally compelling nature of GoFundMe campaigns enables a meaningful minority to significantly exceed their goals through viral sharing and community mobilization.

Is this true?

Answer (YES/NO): NO